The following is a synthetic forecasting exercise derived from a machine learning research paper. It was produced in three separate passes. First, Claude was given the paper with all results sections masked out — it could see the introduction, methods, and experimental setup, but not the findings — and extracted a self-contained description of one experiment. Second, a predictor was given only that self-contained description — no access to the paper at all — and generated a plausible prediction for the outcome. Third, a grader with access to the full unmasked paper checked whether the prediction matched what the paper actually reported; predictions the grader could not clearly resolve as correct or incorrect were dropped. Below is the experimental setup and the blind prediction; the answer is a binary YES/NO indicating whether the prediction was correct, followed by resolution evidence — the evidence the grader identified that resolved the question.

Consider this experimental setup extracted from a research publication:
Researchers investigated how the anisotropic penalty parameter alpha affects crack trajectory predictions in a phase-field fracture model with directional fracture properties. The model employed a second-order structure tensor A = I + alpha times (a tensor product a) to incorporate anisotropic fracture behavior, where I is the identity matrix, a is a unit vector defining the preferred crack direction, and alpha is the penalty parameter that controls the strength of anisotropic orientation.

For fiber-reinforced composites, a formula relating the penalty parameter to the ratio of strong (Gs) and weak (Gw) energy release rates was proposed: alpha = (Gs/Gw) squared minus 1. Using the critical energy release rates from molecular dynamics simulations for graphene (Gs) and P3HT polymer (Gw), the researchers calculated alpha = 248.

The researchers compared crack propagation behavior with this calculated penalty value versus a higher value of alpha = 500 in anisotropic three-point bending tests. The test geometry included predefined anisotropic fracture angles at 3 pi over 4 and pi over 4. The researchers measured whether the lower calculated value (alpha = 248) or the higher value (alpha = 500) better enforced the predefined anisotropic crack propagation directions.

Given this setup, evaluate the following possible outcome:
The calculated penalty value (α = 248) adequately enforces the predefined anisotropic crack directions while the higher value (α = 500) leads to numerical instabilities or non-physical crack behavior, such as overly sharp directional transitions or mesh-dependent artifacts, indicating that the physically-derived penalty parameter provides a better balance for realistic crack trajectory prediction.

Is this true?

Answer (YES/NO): NO